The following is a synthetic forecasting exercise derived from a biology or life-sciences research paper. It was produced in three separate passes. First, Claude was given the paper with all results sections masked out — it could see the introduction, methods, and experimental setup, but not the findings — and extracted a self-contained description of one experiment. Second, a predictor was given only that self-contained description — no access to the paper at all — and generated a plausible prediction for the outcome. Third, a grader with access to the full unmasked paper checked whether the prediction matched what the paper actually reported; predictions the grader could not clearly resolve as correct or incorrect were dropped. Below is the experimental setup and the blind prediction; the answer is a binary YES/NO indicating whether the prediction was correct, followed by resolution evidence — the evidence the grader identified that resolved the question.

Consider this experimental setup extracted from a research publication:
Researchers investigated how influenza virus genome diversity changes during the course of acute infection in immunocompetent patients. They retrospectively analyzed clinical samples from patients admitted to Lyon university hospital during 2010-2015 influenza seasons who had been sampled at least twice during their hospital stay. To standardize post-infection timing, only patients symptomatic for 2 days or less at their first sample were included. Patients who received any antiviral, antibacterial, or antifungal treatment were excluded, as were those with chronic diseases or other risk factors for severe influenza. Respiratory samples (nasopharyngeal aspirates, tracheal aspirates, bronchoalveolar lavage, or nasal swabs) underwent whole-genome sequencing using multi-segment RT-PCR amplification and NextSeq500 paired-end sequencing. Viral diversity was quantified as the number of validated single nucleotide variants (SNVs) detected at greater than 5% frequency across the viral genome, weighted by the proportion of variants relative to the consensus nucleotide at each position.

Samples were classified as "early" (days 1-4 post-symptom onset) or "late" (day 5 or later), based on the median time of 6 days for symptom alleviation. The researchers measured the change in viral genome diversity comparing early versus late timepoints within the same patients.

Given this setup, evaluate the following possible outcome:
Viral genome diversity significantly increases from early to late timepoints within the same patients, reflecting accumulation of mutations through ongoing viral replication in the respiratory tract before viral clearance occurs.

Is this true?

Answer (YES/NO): YES